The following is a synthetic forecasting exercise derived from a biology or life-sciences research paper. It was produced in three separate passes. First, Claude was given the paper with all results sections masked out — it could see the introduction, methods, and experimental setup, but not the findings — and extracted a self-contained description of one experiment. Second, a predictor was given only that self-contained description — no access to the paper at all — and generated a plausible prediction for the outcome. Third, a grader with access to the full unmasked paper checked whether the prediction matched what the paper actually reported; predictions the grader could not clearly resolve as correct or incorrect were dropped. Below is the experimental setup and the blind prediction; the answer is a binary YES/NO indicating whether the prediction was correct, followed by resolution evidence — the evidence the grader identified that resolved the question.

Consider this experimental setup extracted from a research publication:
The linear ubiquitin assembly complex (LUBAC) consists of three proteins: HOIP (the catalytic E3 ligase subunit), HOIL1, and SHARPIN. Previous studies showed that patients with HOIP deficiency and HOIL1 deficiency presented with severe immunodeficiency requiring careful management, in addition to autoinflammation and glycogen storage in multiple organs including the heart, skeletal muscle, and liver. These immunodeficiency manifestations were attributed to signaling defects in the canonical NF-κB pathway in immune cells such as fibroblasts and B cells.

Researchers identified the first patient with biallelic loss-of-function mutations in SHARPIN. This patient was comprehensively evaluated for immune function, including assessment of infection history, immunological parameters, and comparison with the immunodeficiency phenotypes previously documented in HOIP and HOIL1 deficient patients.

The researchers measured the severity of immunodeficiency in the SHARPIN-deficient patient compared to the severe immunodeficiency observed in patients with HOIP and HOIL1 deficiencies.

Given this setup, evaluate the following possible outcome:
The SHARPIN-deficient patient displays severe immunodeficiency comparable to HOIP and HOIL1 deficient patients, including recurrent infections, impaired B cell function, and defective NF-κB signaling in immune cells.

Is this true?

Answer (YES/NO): NO